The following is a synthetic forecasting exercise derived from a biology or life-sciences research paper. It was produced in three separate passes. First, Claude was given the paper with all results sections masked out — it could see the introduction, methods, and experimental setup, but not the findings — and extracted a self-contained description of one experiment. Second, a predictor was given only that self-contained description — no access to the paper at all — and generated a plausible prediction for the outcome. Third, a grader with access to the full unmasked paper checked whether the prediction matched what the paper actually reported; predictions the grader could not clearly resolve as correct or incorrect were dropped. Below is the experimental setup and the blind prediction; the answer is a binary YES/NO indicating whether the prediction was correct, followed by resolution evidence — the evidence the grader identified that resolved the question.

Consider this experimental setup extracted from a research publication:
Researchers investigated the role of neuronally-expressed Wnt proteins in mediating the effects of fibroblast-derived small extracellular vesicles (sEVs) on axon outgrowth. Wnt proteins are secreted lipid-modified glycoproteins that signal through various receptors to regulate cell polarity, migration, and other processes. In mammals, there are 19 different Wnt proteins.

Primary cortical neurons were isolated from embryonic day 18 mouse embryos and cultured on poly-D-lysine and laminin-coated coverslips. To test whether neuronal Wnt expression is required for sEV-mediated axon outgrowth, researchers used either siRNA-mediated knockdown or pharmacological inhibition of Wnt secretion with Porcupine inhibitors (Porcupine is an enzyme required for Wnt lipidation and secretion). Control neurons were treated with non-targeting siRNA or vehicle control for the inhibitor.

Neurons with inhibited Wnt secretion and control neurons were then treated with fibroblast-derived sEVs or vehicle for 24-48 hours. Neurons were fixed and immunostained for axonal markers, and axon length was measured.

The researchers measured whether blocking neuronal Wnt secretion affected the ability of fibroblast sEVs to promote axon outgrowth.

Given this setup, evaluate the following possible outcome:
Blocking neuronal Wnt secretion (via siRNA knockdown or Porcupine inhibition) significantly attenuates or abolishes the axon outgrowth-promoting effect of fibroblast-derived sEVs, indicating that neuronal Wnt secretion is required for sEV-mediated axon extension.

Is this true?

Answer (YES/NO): YES